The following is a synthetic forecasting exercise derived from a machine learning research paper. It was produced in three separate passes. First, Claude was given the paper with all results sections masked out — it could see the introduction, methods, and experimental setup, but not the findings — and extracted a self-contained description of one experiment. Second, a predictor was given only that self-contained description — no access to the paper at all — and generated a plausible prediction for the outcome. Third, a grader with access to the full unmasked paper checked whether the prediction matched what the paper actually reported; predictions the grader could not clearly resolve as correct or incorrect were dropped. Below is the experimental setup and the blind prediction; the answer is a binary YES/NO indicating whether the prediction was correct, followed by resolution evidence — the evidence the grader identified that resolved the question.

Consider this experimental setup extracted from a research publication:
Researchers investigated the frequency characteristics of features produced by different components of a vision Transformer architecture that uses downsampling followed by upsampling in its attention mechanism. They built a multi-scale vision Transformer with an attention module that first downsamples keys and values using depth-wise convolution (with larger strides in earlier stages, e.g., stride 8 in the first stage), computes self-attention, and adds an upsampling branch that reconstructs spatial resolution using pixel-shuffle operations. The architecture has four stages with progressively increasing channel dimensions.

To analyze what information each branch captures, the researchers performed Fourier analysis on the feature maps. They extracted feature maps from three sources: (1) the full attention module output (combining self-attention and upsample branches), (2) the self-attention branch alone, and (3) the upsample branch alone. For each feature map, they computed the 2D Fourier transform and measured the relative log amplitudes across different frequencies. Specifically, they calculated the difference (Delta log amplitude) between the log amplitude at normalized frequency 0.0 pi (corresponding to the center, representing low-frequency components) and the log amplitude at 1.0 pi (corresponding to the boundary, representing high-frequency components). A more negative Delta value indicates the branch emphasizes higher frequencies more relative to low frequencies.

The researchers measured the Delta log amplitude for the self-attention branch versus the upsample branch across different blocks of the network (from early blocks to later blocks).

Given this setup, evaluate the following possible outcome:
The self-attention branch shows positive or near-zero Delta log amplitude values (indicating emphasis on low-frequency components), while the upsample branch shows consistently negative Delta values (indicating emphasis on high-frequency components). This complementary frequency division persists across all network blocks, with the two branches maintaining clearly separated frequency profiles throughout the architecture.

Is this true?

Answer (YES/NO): NO